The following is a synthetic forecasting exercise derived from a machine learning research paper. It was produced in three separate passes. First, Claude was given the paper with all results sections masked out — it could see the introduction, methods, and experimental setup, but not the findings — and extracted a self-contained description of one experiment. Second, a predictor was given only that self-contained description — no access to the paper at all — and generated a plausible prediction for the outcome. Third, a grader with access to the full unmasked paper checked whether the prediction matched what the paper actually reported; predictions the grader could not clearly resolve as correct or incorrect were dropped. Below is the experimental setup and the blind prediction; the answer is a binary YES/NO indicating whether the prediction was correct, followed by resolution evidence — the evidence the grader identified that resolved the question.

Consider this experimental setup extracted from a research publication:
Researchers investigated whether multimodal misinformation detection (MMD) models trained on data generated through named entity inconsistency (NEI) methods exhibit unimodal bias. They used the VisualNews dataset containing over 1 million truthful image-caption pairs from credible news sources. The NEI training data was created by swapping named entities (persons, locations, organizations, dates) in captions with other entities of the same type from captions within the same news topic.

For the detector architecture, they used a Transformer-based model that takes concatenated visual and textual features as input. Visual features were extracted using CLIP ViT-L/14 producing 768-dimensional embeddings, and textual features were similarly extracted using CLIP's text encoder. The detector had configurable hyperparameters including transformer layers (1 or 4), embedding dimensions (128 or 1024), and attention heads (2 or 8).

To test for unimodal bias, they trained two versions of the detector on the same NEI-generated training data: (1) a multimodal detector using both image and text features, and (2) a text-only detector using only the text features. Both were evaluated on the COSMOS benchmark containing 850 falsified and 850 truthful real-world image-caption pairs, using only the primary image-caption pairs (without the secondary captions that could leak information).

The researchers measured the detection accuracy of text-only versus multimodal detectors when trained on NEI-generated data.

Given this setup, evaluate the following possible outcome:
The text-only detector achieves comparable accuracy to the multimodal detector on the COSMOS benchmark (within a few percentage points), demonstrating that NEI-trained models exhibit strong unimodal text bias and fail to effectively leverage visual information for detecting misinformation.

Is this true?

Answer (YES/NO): YES